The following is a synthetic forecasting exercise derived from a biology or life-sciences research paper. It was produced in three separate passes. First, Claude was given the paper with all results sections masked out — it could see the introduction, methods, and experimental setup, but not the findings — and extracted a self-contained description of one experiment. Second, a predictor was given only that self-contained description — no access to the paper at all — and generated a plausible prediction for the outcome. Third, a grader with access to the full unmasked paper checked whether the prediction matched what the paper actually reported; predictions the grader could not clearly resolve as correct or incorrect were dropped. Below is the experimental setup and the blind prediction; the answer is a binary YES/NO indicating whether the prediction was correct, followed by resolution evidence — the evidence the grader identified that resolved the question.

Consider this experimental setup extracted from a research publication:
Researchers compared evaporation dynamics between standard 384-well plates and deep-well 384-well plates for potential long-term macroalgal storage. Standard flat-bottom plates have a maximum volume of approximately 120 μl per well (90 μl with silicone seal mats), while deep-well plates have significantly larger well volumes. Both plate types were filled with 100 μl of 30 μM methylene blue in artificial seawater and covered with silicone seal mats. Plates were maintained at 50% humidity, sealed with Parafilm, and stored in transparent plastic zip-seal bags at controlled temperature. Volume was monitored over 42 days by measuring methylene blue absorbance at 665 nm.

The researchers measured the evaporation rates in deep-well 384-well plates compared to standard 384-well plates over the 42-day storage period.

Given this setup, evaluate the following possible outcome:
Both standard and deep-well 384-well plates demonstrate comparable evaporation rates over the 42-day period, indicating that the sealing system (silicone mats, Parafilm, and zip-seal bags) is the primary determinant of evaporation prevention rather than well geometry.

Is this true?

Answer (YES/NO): NO